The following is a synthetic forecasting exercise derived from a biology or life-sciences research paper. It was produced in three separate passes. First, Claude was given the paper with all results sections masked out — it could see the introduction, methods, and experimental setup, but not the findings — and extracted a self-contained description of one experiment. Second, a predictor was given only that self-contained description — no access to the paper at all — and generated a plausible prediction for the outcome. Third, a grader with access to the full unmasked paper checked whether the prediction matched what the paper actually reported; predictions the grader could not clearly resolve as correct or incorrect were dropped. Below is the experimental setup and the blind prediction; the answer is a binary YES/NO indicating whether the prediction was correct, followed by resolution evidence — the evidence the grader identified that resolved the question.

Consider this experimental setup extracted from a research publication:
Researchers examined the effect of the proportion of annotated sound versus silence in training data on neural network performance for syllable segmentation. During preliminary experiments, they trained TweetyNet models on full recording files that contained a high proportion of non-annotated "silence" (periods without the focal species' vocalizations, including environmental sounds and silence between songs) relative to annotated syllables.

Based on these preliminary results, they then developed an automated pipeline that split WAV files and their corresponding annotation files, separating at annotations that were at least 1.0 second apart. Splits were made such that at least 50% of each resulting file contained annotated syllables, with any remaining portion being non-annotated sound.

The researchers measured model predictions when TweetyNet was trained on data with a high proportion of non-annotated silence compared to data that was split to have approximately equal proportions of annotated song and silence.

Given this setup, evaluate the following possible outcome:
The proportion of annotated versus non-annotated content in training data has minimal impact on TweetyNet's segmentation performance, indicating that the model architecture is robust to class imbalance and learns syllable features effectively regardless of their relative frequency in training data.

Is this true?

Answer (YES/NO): NO